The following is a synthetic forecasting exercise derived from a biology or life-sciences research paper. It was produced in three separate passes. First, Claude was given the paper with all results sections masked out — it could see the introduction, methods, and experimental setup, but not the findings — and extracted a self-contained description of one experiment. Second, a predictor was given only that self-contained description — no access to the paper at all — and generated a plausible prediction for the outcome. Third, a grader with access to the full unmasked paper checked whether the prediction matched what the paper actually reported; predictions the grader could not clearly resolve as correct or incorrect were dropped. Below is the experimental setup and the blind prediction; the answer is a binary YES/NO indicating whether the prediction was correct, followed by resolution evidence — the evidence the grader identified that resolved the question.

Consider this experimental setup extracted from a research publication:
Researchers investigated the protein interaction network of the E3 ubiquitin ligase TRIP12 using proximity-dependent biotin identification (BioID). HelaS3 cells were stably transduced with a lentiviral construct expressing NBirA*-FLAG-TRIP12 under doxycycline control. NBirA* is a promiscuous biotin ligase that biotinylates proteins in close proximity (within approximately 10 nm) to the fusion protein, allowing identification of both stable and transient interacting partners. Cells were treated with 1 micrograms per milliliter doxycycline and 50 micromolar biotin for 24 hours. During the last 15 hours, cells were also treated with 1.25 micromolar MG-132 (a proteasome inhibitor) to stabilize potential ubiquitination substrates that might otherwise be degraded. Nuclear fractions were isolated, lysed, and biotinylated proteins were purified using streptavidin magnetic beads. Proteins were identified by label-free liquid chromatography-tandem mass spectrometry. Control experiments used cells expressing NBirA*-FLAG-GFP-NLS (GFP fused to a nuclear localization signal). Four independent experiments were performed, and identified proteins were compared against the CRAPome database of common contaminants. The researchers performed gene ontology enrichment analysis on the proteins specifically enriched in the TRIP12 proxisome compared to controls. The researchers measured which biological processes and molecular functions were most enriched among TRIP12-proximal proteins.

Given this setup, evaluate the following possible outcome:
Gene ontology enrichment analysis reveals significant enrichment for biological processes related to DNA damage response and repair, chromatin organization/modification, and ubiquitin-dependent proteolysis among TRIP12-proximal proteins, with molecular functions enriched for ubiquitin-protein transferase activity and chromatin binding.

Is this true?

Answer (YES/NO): NO